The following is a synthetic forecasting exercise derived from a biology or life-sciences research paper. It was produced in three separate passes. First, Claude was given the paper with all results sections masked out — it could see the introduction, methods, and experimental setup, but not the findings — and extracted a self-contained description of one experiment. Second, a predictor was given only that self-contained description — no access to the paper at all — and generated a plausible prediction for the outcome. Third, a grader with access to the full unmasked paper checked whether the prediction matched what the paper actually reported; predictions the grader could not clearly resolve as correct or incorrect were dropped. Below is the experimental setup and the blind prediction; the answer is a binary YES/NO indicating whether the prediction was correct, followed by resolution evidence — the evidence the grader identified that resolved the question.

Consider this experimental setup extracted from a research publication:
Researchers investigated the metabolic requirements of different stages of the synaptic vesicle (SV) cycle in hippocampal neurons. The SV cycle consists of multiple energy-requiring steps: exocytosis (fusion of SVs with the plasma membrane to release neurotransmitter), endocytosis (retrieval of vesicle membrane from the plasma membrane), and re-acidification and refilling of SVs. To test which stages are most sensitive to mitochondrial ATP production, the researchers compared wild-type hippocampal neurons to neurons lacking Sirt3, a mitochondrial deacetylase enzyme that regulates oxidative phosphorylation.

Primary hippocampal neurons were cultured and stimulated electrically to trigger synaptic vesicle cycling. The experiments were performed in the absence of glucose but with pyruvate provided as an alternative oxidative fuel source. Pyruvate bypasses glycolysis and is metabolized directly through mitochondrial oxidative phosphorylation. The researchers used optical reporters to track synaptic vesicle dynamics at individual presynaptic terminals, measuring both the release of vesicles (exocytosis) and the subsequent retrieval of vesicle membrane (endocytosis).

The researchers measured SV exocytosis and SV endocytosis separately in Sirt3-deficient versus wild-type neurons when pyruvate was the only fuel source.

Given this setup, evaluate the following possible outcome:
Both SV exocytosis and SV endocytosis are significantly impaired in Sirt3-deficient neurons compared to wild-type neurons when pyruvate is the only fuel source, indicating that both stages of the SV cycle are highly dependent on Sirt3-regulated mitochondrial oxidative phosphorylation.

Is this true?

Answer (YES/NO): NO